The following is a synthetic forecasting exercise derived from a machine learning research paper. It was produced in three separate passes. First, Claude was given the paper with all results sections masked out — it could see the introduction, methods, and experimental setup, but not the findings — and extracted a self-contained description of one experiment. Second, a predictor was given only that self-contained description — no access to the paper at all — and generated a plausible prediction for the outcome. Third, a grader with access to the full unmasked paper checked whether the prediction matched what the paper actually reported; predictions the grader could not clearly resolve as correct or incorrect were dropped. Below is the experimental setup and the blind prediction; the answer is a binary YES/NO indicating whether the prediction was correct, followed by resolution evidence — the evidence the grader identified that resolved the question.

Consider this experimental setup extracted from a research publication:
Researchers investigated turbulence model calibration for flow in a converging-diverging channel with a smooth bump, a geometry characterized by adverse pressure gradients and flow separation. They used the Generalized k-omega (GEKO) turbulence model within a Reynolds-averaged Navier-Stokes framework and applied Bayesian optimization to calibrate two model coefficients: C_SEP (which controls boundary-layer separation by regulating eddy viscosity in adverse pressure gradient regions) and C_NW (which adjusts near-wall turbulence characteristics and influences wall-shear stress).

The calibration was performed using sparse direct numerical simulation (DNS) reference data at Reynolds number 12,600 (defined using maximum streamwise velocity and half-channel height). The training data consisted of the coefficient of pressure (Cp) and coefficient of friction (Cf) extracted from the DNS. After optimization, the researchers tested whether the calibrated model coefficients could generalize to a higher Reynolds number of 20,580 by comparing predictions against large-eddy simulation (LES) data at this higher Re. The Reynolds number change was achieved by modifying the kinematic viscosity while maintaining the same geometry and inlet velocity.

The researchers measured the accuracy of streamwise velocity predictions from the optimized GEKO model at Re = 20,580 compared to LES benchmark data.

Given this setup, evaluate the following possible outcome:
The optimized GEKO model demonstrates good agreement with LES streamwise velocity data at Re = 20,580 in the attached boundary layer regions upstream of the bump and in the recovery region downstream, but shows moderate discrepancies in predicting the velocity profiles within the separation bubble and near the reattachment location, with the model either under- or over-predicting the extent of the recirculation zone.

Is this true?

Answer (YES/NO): NO